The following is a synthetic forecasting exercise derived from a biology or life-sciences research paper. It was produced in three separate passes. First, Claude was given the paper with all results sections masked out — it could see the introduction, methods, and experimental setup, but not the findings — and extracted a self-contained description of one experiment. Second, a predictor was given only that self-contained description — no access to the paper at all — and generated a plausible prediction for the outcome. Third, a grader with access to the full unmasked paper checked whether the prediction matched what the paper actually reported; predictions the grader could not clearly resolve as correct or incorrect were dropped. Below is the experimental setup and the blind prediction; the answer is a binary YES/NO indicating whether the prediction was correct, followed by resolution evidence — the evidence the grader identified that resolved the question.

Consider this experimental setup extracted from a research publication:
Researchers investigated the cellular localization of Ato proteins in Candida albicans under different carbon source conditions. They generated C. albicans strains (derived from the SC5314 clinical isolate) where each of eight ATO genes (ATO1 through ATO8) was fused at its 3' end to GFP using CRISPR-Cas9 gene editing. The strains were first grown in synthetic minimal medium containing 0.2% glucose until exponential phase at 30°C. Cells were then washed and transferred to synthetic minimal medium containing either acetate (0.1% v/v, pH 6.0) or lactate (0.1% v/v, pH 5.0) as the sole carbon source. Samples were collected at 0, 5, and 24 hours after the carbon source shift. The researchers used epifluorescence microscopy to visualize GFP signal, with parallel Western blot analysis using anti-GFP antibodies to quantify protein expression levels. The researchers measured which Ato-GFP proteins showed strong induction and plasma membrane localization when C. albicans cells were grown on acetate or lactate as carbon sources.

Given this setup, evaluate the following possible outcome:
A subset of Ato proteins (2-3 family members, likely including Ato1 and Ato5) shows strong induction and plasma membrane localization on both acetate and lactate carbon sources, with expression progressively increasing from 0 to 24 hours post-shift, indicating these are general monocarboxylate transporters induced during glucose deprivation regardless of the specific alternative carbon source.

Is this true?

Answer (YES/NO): NO